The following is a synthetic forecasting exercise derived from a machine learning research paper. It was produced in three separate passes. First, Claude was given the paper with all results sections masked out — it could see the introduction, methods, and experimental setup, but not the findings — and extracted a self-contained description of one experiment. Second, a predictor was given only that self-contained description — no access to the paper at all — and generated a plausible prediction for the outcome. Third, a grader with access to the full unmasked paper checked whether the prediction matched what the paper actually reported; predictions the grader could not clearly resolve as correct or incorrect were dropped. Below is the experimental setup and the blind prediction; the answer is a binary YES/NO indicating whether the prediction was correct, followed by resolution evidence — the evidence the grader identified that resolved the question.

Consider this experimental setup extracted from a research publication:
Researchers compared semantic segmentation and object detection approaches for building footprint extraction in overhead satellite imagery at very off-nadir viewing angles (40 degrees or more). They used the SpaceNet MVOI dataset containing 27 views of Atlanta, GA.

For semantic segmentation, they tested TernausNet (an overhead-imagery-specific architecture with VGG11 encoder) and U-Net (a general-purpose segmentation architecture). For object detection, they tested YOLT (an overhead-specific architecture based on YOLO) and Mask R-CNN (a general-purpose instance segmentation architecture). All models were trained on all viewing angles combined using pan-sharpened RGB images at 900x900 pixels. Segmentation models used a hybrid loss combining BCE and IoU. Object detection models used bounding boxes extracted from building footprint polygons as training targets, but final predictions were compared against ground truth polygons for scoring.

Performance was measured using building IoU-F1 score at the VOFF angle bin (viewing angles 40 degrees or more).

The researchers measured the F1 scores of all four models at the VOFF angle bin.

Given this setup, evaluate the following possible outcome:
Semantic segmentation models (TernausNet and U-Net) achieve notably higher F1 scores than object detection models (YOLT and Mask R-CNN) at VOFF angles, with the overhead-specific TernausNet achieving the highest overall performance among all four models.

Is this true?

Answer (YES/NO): NO